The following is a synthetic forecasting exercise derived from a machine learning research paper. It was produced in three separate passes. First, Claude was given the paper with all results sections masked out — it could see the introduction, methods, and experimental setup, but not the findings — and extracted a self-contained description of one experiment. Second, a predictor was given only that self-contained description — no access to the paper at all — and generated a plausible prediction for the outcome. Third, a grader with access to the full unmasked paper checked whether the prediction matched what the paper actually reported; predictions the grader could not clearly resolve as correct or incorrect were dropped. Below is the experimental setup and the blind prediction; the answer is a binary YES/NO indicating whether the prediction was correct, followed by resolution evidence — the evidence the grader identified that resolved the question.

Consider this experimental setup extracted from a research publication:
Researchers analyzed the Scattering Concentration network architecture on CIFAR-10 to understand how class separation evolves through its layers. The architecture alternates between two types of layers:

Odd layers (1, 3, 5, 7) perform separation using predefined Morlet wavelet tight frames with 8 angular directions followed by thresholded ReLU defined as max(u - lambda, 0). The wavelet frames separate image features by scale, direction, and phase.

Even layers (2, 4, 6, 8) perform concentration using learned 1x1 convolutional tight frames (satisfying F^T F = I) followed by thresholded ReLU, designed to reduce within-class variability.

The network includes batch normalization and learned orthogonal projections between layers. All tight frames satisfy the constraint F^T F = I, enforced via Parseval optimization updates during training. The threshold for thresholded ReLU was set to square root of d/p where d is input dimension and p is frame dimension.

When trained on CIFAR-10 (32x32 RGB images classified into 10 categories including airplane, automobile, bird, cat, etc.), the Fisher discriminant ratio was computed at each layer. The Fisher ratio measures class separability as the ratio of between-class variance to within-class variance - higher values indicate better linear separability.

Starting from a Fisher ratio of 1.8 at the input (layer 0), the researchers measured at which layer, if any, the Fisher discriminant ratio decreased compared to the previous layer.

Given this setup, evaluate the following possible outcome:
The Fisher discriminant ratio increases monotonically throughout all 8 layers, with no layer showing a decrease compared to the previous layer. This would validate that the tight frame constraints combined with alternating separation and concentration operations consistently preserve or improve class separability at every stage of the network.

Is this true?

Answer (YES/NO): NO